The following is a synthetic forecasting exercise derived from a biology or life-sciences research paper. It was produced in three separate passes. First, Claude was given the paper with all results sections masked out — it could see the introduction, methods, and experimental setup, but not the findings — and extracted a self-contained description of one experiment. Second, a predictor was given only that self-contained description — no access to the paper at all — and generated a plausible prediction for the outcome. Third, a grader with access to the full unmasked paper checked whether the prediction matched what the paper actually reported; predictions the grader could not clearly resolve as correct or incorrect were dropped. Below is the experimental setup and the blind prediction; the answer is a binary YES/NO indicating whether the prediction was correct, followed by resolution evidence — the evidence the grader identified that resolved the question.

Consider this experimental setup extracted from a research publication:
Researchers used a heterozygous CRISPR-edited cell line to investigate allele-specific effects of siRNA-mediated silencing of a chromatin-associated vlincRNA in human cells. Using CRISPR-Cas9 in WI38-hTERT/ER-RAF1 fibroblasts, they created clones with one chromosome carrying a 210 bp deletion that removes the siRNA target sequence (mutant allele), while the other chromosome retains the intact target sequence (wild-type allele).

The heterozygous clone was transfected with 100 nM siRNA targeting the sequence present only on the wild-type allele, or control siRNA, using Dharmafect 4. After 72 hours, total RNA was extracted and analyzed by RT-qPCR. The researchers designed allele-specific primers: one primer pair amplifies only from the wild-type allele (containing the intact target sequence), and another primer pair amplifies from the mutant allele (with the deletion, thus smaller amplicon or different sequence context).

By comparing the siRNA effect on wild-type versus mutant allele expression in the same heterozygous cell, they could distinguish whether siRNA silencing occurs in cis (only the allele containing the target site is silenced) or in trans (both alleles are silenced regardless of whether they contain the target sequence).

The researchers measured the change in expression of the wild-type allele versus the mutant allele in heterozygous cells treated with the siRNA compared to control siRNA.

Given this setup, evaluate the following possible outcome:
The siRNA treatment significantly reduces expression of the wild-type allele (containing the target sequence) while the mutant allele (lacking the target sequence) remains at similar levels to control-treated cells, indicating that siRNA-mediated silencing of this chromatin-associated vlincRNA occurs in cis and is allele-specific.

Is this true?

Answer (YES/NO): YES